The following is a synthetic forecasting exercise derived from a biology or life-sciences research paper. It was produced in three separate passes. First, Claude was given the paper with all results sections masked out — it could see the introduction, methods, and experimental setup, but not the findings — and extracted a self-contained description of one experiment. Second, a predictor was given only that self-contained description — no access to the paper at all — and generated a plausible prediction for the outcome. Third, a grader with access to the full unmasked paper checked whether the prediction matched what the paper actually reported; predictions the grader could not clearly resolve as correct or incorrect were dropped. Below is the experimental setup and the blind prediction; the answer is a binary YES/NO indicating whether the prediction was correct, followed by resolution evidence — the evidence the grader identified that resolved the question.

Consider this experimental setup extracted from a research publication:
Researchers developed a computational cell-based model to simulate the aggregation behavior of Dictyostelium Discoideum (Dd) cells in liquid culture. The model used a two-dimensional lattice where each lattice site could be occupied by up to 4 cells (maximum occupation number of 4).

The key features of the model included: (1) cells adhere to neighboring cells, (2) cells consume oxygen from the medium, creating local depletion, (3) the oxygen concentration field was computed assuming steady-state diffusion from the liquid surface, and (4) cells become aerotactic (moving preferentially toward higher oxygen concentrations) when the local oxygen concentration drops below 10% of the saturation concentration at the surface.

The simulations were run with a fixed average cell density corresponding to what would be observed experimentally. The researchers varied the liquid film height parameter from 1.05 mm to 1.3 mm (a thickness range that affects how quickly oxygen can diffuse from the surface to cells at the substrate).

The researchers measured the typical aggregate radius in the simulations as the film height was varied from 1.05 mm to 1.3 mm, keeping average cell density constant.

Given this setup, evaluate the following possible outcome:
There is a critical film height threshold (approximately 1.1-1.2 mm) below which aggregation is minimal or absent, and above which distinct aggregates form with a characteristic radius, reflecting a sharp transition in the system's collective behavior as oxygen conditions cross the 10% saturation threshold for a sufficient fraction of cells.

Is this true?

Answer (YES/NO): NO